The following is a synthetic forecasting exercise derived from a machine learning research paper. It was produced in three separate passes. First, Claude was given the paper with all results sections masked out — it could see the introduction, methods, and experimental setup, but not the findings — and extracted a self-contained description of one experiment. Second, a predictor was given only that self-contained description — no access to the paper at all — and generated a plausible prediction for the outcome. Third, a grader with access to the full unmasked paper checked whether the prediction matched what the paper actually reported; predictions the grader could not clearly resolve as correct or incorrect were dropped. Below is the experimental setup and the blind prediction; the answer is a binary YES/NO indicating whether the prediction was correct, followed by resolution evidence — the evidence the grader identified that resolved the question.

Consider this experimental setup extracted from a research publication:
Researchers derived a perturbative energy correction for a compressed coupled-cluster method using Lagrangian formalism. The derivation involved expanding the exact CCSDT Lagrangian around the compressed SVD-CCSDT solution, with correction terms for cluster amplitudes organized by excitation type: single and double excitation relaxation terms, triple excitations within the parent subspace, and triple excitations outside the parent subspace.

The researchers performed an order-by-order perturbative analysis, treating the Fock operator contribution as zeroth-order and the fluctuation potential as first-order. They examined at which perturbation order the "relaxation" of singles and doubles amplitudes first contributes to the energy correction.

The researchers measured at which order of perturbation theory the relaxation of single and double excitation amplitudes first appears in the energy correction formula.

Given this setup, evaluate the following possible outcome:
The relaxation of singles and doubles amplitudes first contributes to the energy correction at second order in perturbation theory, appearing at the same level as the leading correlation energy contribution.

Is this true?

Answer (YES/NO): NO